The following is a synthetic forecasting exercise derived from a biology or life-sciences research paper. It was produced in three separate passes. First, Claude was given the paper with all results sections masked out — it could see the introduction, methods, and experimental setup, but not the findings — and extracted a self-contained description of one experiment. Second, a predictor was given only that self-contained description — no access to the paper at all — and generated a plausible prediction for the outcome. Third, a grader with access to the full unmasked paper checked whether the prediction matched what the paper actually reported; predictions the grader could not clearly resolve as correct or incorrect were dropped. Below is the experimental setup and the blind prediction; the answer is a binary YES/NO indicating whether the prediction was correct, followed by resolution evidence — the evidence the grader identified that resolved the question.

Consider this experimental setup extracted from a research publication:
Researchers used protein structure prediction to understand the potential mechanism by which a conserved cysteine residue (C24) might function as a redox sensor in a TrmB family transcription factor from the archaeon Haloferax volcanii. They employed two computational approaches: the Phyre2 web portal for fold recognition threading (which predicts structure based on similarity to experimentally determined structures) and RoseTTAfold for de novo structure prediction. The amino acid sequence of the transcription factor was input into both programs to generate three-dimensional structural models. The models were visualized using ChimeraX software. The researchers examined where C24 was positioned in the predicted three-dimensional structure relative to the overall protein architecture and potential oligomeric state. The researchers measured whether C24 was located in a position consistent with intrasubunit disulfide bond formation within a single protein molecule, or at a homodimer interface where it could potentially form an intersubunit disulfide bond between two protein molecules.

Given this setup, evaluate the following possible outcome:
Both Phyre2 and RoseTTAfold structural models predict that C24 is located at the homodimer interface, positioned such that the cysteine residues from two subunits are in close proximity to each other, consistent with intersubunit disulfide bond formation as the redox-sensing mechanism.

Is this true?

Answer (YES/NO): YES